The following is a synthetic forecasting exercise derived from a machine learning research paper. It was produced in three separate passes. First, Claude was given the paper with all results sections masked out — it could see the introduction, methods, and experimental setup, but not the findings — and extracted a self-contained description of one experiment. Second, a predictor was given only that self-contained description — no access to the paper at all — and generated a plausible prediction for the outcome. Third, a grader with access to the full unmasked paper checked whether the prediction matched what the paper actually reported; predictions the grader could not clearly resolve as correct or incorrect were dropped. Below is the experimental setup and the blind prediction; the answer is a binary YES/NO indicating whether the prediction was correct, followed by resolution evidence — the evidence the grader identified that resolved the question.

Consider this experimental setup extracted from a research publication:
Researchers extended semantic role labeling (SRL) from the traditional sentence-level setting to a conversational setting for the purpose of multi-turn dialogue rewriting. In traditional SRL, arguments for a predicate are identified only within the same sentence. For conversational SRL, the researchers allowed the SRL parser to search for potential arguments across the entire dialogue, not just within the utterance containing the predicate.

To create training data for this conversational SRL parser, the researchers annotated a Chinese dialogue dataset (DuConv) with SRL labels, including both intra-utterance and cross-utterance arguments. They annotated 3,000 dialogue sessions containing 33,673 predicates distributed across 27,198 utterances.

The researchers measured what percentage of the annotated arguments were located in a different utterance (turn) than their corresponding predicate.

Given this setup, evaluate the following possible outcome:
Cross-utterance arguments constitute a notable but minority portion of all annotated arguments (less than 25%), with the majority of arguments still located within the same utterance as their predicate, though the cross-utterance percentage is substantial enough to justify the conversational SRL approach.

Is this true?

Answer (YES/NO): YES